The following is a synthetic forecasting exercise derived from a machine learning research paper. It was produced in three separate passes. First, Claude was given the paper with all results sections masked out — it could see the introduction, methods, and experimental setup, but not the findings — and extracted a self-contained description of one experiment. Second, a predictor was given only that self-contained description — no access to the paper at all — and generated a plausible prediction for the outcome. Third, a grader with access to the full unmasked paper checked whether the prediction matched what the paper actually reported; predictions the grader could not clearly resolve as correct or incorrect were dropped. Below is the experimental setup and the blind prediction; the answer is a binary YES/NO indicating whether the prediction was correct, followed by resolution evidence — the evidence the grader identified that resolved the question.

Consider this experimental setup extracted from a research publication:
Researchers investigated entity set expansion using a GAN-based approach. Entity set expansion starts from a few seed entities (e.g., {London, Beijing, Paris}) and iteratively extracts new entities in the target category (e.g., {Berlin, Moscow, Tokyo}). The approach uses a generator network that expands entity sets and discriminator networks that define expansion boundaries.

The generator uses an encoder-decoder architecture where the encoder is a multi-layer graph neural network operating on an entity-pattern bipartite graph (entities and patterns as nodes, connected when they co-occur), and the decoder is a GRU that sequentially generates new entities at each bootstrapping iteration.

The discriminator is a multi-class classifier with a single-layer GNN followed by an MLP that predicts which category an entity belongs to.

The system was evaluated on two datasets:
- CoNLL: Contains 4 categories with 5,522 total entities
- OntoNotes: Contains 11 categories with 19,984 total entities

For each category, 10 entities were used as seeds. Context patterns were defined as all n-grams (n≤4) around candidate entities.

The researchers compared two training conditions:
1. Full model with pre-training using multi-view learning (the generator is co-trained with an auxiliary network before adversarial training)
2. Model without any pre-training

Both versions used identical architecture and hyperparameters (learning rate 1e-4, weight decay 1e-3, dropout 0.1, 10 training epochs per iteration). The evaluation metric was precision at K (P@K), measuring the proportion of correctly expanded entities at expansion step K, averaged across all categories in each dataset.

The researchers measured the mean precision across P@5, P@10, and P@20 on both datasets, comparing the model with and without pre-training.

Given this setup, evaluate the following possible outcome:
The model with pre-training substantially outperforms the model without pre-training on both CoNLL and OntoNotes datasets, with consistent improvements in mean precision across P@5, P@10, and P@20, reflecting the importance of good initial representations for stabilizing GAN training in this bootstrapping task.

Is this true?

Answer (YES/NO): NO